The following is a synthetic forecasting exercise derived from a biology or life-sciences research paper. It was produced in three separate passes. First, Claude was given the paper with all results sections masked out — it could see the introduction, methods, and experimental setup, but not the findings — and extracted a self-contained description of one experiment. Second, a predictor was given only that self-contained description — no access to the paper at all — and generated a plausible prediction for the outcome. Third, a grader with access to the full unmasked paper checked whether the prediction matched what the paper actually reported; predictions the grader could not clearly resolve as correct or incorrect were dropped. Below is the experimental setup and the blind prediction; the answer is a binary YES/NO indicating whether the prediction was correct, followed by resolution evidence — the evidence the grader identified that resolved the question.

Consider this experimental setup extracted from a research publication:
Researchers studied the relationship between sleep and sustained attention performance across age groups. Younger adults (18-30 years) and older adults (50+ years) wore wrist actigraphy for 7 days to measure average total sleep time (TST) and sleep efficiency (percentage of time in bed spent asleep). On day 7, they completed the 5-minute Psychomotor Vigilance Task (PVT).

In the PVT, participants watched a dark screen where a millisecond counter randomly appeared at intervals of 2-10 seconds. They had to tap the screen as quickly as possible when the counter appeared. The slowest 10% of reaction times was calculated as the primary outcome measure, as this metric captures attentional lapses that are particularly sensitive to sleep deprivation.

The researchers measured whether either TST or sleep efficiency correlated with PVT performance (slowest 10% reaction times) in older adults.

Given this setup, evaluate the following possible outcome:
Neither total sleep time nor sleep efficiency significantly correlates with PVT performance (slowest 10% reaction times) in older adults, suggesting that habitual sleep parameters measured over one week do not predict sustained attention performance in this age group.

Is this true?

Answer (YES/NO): NO